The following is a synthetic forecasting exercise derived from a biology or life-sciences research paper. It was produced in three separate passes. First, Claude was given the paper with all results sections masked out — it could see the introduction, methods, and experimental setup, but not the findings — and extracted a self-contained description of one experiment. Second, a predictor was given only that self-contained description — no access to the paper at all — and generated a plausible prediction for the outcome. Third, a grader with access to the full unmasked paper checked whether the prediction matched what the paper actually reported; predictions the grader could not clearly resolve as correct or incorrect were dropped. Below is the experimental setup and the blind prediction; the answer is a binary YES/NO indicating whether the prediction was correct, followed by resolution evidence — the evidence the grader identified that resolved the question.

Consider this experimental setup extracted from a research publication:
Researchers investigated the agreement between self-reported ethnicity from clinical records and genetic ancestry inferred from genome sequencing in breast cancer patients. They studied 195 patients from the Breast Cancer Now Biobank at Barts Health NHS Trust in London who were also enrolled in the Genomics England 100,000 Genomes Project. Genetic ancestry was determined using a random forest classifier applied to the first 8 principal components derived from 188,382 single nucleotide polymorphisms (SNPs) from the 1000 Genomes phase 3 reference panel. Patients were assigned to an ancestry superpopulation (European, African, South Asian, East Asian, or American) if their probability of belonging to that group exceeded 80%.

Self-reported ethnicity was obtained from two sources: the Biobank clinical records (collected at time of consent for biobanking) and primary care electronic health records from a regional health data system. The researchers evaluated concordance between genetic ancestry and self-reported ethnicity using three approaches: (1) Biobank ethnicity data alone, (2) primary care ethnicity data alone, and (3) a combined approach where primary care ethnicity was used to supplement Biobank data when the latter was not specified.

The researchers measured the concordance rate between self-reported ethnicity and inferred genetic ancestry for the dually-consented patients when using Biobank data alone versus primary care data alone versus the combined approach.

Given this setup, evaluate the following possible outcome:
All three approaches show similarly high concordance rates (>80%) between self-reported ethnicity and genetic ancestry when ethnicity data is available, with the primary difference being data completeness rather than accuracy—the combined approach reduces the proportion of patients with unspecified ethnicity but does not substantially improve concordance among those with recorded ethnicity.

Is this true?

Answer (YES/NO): NO